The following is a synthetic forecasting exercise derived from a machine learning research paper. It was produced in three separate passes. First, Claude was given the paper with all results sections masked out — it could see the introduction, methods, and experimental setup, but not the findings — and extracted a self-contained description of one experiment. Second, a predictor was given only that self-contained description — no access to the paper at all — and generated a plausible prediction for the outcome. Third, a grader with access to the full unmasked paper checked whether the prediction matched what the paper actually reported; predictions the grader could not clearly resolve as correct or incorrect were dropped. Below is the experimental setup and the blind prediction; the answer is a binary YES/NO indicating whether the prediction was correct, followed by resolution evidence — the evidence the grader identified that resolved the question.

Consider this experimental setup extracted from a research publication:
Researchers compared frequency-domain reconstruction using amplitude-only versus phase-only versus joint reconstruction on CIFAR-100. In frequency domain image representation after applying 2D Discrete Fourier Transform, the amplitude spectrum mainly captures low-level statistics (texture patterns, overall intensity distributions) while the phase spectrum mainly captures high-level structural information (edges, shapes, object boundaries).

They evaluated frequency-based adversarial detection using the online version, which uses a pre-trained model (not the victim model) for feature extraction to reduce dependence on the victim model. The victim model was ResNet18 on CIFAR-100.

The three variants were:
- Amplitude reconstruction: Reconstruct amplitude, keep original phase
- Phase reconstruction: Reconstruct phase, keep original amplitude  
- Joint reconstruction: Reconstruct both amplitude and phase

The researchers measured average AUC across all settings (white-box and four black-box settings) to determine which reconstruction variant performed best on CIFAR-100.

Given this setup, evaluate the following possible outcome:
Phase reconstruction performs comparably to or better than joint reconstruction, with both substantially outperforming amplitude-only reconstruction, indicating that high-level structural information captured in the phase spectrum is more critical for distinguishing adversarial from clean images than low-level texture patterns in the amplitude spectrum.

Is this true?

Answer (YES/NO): NO